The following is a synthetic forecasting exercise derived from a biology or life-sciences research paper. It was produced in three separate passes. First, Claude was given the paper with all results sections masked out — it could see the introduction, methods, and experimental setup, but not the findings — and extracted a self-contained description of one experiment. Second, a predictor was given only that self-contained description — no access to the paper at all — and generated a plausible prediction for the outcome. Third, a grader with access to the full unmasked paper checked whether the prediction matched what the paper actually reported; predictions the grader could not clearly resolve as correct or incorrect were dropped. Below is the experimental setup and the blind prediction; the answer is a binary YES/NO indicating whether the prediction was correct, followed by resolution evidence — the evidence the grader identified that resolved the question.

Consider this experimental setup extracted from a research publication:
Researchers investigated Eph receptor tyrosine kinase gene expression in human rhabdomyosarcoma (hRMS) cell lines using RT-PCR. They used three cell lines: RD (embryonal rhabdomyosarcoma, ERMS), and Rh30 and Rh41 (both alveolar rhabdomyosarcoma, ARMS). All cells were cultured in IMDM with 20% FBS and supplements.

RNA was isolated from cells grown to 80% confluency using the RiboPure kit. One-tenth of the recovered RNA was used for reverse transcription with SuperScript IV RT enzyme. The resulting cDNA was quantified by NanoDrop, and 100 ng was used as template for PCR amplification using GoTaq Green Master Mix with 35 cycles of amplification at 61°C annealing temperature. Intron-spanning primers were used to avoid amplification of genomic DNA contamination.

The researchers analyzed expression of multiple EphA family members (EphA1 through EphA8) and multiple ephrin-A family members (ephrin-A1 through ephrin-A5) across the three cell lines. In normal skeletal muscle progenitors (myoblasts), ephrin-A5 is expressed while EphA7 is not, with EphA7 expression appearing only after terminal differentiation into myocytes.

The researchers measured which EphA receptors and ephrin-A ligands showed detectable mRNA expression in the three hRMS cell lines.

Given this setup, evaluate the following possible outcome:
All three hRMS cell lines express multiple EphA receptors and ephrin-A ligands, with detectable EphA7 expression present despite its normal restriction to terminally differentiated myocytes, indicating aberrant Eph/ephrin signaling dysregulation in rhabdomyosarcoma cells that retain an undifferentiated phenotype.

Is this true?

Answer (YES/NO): YES